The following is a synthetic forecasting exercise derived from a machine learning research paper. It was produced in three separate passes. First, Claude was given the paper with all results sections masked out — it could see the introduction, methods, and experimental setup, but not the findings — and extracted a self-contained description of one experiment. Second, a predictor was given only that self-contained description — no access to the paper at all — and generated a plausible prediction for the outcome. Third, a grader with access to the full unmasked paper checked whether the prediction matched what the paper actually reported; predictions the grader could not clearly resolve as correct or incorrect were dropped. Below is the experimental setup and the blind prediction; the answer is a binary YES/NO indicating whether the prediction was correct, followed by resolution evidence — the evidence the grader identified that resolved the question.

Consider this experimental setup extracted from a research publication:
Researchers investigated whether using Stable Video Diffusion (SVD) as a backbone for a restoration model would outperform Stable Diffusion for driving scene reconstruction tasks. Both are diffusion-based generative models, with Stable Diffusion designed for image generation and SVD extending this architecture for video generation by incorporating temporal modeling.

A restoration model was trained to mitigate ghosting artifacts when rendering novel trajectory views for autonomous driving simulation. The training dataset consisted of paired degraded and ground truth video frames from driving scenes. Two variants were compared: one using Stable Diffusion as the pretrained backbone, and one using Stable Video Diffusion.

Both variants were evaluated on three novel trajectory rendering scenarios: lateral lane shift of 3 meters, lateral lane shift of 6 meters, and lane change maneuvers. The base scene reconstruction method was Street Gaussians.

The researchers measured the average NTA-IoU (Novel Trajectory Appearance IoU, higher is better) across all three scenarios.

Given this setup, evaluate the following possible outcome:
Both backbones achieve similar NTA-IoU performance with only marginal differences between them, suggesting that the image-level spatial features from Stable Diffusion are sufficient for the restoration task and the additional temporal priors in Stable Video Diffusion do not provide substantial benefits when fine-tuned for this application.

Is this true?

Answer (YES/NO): NO